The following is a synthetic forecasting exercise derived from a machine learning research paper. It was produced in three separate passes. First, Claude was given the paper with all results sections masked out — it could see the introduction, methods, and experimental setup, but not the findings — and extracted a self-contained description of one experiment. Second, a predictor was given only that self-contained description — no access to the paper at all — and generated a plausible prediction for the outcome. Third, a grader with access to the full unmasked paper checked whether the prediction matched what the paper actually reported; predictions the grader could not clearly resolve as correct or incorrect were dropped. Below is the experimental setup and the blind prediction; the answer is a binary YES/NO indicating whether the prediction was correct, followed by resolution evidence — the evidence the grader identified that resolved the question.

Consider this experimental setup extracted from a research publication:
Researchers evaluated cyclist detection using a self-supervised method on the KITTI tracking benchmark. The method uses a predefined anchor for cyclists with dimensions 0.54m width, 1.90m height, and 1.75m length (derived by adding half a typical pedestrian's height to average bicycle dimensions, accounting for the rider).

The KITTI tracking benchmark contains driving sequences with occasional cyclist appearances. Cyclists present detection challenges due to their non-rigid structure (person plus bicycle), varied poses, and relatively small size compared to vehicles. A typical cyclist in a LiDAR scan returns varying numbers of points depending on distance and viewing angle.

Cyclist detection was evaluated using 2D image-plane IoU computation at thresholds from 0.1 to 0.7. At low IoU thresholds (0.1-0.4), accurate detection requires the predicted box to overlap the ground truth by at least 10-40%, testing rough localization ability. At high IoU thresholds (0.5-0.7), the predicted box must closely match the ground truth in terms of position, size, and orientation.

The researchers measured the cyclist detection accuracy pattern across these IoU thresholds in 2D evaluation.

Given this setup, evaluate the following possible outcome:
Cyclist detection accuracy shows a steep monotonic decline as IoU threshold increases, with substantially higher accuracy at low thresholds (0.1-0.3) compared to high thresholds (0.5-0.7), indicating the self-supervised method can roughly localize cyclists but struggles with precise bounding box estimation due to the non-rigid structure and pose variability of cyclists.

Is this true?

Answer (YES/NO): NO